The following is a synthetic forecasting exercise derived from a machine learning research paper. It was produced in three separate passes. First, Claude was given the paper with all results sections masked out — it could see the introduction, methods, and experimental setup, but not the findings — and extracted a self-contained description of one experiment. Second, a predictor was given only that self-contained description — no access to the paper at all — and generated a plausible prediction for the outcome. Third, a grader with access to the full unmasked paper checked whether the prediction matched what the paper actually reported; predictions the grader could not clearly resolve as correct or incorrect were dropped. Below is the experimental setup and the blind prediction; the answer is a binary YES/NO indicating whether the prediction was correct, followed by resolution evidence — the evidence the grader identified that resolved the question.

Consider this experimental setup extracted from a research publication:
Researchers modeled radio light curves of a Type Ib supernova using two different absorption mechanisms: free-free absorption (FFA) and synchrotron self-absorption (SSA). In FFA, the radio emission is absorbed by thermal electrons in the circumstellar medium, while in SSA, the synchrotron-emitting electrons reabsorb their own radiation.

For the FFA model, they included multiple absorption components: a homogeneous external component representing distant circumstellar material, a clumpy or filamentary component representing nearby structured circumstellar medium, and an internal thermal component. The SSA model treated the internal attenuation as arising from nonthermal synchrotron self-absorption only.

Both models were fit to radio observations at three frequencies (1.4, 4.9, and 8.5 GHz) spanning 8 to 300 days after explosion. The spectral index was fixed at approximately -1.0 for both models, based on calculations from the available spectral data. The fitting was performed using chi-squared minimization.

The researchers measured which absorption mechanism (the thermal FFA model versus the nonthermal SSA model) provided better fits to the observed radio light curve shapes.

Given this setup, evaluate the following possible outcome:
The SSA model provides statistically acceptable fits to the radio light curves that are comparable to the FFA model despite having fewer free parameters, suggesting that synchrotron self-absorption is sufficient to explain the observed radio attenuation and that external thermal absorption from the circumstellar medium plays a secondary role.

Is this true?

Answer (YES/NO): NO